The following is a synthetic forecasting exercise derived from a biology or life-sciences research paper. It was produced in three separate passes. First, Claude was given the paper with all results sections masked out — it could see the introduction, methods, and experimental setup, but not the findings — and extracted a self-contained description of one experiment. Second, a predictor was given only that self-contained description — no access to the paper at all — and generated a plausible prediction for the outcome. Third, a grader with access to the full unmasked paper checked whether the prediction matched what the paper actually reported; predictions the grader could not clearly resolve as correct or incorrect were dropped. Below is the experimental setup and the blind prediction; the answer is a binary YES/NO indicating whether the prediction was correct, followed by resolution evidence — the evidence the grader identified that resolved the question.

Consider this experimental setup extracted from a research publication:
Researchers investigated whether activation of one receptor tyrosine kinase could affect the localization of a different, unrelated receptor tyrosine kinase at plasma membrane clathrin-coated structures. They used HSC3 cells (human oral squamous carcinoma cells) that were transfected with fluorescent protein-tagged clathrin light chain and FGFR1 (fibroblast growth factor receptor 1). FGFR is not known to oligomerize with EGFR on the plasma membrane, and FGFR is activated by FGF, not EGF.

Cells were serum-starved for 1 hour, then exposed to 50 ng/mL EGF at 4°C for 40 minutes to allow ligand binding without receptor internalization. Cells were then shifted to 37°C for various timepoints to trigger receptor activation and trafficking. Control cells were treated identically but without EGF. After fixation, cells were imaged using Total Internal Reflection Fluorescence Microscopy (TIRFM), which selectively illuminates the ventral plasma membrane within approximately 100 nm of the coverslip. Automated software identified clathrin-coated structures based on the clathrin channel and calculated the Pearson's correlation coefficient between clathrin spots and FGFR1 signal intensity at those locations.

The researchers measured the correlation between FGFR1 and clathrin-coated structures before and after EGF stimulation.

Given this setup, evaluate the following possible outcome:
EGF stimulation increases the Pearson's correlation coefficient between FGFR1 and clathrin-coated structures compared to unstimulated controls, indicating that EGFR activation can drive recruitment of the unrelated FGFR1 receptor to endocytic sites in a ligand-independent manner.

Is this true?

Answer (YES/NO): YES